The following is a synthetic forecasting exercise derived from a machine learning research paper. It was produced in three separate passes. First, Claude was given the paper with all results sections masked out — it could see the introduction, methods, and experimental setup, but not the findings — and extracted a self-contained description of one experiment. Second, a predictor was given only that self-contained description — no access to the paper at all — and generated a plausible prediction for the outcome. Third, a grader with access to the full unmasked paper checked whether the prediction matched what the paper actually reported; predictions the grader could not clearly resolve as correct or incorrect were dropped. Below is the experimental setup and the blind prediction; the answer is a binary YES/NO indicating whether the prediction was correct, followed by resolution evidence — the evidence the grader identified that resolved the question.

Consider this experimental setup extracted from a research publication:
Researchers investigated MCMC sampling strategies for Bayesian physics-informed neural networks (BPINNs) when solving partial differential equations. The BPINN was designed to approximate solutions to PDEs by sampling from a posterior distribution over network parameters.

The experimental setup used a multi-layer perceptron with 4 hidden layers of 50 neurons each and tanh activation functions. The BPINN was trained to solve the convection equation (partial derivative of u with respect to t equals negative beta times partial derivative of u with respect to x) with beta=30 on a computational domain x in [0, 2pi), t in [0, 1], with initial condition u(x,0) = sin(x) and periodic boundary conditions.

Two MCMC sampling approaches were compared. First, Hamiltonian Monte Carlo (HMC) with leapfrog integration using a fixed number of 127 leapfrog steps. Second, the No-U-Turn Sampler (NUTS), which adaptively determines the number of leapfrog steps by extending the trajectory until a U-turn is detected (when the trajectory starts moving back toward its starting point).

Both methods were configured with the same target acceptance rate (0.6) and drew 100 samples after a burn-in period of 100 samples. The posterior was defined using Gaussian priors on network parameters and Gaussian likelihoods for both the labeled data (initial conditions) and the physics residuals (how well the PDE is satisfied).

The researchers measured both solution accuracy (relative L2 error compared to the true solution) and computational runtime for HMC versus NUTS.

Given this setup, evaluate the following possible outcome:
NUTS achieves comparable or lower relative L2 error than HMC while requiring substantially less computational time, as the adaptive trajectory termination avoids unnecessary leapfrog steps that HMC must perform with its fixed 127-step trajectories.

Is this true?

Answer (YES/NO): NO